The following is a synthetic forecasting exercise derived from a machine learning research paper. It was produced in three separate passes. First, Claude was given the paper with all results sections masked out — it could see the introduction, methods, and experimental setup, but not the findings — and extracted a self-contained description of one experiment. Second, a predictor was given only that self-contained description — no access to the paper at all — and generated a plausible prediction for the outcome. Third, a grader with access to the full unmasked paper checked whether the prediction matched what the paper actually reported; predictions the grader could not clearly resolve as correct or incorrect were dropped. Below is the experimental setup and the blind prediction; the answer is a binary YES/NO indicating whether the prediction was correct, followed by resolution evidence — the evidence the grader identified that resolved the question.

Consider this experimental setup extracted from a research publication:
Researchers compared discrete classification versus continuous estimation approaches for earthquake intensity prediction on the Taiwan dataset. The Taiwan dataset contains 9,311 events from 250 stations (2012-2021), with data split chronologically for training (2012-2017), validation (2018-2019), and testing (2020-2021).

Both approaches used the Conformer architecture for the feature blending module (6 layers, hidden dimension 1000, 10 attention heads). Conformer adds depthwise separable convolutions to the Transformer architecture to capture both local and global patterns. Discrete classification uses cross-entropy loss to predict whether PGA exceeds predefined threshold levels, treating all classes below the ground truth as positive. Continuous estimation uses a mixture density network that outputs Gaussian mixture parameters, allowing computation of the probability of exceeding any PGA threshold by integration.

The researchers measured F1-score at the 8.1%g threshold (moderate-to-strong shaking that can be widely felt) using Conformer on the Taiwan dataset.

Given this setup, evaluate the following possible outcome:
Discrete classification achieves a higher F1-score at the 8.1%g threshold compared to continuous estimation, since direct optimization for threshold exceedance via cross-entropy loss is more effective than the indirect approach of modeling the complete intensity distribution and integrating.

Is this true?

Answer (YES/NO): YES